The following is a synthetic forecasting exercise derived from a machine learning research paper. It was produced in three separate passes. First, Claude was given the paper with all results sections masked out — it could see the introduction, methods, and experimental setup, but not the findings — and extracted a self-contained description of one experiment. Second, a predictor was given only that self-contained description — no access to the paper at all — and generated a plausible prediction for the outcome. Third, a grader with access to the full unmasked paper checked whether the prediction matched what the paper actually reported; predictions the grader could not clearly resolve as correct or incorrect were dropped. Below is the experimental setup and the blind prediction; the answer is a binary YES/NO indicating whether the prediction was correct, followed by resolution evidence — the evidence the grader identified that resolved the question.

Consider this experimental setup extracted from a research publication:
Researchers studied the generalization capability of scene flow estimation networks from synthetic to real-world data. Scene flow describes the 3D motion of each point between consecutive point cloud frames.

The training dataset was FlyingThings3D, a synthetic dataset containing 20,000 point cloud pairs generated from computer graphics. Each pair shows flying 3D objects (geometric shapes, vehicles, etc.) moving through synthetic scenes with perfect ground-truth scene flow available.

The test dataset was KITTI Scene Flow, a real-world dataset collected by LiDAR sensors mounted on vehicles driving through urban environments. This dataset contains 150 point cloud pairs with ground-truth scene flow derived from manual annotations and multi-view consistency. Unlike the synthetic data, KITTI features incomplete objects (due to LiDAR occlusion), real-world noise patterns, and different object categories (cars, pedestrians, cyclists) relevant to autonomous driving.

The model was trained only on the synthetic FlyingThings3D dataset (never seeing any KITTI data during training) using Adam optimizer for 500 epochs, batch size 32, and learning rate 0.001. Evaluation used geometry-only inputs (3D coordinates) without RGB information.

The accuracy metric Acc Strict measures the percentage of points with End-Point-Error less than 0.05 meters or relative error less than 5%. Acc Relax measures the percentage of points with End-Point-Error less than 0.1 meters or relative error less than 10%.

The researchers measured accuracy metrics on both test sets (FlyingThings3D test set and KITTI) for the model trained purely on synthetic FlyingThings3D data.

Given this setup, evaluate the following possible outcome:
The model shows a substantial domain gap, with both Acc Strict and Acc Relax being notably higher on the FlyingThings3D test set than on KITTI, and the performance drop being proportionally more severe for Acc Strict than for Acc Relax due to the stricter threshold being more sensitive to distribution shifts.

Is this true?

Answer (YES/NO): NO